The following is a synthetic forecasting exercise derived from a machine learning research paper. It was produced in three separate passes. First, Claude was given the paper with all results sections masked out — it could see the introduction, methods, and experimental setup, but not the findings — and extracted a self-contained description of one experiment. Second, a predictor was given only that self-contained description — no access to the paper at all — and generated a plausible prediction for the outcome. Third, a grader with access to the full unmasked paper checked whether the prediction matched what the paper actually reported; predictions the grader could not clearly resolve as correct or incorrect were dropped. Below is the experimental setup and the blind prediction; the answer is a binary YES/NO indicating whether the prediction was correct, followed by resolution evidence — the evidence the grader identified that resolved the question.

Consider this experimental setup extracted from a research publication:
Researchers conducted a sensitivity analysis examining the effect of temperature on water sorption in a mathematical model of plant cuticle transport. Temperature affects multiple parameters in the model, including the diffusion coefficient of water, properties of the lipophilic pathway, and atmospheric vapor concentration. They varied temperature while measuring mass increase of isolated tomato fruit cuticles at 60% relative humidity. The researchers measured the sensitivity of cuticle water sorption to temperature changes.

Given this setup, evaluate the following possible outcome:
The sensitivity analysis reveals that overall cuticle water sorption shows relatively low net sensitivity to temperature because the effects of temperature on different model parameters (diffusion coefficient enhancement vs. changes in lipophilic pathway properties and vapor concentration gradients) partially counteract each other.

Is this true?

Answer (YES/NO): NO